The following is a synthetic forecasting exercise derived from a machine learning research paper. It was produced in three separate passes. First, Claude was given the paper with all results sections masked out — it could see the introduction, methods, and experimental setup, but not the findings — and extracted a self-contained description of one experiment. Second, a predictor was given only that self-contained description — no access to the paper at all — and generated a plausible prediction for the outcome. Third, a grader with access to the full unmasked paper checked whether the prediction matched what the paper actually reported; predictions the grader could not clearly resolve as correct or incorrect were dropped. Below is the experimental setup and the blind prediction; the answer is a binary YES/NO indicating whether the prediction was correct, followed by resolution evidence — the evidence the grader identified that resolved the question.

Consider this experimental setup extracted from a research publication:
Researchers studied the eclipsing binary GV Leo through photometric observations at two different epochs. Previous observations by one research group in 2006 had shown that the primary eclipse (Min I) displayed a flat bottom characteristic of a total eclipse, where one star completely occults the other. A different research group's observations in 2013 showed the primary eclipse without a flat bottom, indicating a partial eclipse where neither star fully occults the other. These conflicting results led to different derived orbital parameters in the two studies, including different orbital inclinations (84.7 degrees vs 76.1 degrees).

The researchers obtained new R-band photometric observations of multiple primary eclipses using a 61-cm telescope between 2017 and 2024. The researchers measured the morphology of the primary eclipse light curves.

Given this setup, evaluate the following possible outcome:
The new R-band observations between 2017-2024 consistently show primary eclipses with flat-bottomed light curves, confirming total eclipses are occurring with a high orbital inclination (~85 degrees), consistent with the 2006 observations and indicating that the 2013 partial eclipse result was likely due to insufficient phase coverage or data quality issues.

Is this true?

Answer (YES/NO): NO